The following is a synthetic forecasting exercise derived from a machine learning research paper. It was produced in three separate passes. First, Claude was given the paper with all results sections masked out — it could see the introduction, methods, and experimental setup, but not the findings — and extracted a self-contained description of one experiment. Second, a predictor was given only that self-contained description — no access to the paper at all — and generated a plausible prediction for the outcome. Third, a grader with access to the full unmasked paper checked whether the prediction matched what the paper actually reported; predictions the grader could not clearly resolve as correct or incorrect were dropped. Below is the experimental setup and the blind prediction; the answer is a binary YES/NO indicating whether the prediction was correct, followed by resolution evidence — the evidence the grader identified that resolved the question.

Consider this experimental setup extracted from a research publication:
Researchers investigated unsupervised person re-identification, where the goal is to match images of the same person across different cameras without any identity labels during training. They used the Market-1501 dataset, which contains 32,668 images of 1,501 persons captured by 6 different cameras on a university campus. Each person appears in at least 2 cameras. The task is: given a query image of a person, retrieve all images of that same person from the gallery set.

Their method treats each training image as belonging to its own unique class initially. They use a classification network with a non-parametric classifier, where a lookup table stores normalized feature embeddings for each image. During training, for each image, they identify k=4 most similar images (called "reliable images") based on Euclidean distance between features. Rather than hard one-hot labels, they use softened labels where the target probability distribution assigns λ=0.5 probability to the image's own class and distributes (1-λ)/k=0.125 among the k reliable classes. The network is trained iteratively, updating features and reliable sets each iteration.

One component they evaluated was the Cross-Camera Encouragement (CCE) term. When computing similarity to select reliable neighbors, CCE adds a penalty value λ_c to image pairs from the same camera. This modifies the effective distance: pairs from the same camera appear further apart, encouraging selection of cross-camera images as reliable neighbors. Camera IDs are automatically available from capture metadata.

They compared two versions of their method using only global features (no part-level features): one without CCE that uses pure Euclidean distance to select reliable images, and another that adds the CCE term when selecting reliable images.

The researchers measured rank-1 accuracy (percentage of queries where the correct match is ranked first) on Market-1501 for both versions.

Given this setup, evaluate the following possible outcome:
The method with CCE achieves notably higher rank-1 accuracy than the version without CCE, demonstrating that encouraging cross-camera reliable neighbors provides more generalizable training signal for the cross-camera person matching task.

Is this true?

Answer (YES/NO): YES